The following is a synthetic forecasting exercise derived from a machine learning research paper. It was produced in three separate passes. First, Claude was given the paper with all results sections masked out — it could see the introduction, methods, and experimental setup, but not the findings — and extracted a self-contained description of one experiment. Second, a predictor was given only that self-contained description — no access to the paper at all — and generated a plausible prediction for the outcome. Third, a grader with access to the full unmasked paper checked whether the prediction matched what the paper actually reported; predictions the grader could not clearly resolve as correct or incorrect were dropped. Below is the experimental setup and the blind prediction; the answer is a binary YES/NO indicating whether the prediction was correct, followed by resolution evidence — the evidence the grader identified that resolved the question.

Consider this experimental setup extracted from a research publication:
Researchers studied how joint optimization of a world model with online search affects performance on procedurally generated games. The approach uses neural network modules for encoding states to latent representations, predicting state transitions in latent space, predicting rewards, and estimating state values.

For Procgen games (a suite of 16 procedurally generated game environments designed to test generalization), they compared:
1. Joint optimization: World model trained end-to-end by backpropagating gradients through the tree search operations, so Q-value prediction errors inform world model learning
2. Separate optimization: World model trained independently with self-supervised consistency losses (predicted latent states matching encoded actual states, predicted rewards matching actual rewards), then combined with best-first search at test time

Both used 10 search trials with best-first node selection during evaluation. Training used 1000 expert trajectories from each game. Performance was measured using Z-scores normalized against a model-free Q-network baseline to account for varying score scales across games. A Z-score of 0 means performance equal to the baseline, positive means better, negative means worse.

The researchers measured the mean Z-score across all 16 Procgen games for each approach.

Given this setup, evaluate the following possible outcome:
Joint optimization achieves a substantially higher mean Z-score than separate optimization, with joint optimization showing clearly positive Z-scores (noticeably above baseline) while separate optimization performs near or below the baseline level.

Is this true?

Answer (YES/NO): NO